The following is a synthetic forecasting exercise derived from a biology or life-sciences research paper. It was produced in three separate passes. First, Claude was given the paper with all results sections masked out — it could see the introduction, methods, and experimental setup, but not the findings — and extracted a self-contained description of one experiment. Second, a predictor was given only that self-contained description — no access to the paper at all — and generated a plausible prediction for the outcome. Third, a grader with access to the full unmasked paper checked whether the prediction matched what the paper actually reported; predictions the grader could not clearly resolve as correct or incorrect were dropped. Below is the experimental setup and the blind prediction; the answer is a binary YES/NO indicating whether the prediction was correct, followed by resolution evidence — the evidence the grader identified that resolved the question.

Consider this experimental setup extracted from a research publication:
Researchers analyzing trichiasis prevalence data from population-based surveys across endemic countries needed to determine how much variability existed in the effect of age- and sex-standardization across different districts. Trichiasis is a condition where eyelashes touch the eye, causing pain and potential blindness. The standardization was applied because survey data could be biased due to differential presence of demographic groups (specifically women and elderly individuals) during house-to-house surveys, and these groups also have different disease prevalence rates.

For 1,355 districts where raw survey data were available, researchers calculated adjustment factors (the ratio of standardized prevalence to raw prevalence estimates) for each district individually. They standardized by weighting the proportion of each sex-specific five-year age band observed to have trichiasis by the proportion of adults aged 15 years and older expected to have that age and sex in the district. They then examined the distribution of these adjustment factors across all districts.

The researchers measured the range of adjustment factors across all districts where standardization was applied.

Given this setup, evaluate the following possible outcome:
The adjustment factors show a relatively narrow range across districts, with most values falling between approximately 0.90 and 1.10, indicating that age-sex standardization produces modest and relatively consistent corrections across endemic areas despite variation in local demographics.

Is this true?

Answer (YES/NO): NO